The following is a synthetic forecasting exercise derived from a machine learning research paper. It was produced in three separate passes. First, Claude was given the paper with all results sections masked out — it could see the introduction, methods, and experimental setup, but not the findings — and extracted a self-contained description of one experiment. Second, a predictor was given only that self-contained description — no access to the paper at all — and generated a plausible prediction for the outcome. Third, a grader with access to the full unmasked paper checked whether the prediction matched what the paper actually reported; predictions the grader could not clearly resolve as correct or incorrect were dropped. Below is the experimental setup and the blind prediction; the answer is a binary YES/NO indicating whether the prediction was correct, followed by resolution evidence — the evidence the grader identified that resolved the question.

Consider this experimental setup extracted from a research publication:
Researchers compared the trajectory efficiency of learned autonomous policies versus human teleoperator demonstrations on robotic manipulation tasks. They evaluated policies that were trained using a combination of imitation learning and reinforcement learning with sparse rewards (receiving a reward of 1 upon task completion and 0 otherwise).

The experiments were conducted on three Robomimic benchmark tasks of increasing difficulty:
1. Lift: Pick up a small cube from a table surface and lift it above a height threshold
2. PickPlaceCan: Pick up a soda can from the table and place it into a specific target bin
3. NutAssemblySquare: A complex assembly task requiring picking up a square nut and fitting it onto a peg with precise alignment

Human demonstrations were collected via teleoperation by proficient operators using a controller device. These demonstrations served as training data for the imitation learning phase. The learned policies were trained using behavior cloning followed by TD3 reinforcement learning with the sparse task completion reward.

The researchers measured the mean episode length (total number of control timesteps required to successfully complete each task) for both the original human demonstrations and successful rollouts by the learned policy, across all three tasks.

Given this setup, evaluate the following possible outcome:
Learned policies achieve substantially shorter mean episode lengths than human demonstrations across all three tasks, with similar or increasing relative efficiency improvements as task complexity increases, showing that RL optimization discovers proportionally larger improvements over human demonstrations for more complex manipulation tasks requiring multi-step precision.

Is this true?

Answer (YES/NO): NO